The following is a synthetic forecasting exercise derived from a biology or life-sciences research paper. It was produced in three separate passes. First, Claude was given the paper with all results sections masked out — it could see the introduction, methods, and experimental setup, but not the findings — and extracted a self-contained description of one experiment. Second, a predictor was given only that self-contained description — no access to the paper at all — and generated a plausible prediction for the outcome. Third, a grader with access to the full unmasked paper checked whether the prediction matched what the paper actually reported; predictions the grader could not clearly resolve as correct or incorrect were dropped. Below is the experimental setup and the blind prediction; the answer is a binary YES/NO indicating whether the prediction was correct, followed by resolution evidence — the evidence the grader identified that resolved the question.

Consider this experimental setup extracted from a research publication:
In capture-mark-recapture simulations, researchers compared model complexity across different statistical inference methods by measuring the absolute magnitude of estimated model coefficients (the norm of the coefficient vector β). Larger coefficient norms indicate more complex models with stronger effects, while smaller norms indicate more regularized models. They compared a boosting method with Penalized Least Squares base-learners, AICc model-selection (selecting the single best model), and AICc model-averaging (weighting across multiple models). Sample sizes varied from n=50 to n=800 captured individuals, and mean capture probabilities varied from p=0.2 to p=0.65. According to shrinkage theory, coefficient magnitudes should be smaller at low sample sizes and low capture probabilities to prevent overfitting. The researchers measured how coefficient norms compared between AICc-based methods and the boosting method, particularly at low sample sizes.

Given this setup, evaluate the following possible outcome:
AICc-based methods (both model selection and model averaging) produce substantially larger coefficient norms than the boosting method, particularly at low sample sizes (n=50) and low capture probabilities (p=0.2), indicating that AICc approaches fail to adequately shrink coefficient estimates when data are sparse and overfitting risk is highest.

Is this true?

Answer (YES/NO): YES